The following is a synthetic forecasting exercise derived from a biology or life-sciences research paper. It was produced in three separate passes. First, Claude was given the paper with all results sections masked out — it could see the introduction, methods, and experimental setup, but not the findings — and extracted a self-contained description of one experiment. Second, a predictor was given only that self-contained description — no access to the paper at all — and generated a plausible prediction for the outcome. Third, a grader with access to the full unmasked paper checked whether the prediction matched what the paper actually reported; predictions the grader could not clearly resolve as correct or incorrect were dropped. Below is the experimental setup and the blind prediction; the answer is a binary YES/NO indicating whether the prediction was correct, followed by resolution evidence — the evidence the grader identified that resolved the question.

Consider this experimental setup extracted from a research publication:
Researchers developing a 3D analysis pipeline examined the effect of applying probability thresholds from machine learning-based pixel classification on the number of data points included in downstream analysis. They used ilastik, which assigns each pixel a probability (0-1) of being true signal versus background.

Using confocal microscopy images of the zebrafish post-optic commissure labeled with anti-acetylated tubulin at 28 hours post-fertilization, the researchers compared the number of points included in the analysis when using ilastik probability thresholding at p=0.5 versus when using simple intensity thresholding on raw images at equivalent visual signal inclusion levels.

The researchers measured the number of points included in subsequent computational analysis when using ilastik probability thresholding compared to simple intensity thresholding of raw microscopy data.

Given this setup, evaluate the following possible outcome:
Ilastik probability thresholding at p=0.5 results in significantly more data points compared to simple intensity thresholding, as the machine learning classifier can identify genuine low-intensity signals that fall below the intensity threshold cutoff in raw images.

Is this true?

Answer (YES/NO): NO